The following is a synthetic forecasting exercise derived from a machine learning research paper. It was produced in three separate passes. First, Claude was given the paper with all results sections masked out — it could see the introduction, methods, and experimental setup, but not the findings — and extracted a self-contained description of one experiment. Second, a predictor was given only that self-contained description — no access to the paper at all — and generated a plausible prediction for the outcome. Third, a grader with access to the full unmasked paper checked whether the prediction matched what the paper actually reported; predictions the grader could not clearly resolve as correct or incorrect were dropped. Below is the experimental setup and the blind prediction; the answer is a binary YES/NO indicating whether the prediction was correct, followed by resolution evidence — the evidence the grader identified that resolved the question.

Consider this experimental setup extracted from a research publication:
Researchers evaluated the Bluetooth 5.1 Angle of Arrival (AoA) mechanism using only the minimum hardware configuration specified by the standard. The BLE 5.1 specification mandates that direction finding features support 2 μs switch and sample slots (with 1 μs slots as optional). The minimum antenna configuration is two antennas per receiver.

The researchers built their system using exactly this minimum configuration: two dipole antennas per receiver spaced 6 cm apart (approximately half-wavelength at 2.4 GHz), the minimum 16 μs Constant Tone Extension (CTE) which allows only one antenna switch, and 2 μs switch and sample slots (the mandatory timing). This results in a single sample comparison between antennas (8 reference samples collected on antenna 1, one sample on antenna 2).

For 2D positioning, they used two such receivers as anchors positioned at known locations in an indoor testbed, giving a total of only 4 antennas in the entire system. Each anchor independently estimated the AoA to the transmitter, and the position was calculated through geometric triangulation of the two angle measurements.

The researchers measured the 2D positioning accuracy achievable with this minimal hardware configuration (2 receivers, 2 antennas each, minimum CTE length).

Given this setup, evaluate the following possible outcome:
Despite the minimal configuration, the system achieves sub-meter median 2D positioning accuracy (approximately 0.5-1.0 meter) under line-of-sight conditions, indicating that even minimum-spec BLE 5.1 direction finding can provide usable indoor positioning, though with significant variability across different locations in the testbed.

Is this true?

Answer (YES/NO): NO